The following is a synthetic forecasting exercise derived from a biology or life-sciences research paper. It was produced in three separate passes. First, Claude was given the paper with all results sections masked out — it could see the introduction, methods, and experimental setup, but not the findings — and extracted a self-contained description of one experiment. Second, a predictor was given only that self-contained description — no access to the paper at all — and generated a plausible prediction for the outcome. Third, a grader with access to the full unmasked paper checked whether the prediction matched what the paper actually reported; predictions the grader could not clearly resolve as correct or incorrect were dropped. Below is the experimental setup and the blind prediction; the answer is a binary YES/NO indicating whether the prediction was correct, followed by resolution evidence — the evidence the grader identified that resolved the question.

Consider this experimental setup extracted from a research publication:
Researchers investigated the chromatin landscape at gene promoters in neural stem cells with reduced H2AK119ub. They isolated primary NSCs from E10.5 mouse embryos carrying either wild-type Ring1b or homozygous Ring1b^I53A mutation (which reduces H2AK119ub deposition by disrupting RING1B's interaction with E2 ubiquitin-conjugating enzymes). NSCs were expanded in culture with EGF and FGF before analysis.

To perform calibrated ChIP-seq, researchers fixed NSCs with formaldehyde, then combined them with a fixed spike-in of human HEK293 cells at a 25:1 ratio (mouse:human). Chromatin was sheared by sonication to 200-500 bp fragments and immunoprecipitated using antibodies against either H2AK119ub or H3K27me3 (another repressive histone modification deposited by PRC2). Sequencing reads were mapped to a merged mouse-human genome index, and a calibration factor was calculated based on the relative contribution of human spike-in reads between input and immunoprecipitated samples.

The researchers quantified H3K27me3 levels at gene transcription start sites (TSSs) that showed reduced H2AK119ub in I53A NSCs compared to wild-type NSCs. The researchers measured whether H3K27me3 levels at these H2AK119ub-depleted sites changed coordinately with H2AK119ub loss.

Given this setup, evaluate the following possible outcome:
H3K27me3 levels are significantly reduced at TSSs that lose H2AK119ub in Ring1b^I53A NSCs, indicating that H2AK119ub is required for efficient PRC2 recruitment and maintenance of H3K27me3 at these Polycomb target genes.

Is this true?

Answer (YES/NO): YES